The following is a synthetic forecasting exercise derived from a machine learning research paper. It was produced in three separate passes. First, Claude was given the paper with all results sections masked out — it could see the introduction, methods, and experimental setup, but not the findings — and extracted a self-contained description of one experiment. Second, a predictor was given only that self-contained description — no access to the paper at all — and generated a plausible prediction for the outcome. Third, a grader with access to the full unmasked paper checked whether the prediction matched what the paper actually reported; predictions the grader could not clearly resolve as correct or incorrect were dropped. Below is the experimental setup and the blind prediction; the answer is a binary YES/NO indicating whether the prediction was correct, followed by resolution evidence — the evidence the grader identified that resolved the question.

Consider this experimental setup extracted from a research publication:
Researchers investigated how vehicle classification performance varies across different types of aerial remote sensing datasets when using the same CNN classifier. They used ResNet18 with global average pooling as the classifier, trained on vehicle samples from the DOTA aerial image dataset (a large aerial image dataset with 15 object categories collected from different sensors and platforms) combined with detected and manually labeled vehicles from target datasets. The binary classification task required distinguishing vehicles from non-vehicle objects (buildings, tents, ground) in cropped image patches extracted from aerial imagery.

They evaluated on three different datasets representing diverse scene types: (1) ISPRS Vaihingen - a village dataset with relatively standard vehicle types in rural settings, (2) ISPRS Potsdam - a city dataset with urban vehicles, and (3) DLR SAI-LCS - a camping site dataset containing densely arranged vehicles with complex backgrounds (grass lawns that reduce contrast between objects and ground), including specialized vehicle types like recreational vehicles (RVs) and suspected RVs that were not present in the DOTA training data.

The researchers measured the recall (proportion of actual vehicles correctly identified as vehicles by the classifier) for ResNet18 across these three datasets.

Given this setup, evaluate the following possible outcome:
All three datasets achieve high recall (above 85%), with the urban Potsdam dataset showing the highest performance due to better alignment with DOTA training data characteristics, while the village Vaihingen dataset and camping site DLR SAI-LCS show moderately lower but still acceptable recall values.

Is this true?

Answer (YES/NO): NO